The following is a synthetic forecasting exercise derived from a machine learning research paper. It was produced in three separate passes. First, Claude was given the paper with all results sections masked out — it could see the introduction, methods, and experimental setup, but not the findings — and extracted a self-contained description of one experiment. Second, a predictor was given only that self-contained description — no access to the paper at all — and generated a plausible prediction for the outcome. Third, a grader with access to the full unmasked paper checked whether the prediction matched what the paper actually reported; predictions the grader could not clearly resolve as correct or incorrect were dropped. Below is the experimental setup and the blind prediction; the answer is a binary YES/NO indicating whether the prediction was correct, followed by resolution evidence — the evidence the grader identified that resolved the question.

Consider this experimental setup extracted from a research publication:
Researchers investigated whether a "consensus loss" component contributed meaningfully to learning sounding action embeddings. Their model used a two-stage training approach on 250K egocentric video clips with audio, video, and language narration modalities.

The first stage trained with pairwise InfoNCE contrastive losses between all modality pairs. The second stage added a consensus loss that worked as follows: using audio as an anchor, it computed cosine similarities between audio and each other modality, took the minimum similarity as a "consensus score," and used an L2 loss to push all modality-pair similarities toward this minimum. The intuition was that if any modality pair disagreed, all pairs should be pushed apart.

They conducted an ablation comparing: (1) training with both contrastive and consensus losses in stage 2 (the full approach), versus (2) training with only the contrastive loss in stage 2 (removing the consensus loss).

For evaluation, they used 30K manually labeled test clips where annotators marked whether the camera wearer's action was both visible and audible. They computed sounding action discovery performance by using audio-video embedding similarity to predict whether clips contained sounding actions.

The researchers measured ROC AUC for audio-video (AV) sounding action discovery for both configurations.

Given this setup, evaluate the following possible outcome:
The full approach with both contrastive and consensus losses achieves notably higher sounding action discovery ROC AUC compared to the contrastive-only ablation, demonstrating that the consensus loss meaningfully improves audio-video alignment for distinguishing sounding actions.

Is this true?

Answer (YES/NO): YES